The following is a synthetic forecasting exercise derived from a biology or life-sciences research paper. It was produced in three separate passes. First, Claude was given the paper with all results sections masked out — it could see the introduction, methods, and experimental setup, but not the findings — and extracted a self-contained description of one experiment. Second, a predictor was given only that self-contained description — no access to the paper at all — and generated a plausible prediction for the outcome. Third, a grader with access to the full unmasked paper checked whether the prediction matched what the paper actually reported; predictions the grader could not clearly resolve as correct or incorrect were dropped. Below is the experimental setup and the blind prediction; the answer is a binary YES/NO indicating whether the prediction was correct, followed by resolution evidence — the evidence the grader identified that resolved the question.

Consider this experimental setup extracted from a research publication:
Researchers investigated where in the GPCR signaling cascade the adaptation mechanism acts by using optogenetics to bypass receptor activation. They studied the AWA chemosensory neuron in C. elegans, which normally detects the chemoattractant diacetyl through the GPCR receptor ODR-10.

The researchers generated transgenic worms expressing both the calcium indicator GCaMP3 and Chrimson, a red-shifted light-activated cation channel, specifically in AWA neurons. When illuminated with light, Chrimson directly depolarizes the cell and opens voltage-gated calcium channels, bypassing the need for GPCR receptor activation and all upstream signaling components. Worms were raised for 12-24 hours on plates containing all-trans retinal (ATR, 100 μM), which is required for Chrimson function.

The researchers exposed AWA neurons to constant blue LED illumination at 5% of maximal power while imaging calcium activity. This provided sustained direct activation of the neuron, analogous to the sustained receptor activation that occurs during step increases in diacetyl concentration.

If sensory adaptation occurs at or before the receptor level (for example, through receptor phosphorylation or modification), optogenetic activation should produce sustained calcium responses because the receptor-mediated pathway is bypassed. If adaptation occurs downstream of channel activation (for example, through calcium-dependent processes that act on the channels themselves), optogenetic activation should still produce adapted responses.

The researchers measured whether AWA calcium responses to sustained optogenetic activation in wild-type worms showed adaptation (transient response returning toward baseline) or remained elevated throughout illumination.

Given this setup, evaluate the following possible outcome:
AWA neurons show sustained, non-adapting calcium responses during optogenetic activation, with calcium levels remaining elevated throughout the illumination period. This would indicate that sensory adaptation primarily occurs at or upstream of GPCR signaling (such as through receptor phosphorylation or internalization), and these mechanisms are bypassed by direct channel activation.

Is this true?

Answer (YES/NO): NO